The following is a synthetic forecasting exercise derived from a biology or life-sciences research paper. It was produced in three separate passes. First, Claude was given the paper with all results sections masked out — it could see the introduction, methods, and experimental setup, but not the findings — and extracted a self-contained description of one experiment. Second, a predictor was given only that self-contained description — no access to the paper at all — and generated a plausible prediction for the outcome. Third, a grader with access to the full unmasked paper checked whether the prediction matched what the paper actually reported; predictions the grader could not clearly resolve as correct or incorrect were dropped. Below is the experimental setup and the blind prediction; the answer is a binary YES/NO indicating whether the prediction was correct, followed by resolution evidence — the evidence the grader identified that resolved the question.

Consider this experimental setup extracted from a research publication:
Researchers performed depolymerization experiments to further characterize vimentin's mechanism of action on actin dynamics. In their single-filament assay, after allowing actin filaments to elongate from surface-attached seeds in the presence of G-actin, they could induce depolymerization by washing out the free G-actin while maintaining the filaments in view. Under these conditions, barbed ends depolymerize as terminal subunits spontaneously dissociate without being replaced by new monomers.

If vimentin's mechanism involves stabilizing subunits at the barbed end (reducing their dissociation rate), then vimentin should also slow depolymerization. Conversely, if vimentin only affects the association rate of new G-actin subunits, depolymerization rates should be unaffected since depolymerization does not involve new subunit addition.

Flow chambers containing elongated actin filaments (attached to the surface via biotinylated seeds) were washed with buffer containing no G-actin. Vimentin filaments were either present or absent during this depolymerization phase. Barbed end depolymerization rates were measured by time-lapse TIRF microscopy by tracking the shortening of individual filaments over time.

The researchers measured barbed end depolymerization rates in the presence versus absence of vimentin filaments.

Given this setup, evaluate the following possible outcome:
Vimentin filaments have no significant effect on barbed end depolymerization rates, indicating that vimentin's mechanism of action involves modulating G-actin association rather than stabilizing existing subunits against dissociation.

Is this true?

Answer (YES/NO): NO